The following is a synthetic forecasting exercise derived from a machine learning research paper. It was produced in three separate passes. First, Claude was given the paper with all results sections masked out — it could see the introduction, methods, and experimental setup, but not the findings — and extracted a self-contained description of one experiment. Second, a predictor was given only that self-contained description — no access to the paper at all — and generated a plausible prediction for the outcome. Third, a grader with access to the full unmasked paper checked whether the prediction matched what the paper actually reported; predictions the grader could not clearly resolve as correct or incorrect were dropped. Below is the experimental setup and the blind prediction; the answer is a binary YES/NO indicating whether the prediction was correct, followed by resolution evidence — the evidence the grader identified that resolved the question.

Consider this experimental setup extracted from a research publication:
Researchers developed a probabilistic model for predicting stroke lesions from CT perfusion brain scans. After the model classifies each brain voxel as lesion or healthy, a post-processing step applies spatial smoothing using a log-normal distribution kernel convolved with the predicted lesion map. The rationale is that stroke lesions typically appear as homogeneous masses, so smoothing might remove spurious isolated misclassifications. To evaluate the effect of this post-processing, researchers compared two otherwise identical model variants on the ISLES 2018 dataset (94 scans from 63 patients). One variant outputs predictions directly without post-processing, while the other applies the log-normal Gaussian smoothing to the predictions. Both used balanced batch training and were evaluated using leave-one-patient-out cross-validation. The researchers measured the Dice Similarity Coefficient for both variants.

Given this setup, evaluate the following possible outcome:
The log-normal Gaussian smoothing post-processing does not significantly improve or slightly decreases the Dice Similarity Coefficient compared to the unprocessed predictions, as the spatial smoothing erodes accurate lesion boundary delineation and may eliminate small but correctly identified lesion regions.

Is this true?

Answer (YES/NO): NO